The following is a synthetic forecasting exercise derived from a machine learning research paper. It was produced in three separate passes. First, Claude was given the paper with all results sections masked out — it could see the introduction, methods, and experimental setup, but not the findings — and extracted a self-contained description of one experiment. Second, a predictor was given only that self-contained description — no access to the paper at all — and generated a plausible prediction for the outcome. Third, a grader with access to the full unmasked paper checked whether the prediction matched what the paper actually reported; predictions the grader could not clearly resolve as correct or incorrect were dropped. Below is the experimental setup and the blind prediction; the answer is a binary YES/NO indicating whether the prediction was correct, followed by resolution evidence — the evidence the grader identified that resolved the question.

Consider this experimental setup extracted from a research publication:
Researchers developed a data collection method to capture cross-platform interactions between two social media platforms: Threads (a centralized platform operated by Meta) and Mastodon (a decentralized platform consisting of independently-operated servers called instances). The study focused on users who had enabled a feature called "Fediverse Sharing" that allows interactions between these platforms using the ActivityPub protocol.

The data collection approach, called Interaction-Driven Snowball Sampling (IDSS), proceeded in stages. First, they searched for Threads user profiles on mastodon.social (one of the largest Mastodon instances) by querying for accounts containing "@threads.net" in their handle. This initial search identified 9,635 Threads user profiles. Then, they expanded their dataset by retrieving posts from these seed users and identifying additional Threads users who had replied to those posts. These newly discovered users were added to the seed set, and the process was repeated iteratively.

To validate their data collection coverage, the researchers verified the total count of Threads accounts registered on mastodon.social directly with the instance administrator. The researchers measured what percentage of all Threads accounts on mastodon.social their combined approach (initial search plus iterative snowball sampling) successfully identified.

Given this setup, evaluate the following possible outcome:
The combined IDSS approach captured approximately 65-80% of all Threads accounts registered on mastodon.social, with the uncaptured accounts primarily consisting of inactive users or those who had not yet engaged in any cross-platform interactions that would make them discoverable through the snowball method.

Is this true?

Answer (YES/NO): YES